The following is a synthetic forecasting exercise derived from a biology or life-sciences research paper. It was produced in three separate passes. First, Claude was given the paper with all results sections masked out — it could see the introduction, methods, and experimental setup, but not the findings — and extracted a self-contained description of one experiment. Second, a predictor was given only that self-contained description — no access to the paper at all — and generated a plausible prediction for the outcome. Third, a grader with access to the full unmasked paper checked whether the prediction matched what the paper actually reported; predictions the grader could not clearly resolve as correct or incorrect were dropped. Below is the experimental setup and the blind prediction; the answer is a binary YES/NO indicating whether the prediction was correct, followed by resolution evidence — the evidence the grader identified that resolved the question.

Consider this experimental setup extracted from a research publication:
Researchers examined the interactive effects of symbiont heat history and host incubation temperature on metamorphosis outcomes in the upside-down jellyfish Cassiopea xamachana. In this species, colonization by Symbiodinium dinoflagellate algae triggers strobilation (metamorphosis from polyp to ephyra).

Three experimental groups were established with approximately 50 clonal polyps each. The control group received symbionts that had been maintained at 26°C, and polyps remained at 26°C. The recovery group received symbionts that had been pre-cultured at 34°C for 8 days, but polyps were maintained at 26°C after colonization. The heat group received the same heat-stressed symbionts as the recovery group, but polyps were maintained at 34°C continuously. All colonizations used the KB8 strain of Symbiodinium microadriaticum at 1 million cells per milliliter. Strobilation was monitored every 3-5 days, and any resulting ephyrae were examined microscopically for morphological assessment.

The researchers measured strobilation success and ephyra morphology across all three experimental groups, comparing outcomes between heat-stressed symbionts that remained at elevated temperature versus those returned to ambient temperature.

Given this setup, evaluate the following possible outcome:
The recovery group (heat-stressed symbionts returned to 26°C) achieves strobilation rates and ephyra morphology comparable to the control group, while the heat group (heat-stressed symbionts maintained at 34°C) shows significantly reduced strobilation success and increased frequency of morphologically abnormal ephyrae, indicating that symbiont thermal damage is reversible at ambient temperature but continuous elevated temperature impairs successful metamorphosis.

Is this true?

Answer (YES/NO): NO